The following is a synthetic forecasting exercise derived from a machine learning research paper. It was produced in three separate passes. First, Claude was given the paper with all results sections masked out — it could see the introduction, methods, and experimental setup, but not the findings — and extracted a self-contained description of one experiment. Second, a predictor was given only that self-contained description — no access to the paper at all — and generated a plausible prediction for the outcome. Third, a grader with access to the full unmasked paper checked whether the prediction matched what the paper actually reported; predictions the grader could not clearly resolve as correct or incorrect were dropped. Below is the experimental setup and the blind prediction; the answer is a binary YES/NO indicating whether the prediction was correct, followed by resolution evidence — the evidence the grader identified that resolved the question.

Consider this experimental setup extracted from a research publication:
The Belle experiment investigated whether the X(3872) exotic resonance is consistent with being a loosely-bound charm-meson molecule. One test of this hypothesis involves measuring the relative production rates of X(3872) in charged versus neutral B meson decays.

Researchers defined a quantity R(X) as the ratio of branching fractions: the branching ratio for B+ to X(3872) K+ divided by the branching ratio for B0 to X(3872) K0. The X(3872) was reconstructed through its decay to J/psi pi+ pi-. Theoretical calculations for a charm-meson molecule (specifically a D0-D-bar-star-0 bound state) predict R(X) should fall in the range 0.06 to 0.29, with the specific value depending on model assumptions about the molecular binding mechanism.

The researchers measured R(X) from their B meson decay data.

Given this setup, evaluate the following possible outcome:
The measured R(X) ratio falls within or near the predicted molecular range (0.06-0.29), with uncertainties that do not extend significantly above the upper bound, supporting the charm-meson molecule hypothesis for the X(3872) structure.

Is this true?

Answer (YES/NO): NO